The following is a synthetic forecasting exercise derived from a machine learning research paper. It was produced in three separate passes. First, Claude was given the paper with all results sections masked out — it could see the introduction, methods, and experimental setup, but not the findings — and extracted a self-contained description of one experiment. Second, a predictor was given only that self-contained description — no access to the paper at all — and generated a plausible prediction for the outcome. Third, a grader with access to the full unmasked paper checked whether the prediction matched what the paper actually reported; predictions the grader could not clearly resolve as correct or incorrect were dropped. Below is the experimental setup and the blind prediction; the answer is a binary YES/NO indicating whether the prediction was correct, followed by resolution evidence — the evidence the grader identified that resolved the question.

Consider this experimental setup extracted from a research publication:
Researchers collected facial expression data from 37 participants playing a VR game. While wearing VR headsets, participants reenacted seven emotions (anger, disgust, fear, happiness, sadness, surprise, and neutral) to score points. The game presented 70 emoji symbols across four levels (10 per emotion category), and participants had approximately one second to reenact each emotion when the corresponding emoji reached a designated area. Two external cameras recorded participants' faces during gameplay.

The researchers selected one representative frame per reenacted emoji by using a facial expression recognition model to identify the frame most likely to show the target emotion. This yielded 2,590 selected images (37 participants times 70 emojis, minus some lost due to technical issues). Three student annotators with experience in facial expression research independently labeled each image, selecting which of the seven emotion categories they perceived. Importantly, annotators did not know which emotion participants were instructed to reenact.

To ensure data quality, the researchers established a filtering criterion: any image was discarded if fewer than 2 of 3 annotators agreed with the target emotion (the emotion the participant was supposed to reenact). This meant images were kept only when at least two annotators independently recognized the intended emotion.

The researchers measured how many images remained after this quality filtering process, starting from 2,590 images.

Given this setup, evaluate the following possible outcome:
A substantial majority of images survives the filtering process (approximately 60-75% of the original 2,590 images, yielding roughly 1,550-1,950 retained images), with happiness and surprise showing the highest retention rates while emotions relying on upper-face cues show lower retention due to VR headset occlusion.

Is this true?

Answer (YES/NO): YES